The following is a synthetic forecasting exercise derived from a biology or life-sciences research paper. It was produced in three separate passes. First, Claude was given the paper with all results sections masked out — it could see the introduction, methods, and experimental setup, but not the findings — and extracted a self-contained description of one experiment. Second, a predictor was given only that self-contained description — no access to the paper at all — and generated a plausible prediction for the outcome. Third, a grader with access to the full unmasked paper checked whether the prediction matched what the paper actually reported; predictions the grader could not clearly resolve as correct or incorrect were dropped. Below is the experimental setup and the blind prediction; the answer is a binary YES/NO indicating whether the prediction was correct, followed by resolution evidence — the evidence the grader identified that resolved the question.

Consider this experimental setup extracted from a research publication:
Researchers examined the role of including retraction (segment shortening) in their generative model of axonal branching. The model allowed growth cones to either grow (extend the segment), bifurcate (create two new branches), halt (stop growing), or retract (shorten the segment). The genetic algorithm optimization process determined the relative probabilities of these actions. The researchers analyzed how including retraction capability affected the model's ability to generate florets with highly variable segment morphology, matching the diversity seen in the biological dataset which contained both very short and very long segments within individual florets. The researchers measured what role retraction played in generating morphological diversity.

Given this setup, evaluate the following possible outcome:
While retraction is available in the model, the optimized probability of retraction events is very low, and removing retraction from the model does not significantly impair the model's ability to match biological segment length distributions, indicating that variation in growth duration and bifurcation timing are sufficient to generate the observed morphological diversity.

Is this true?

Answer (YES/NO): NO